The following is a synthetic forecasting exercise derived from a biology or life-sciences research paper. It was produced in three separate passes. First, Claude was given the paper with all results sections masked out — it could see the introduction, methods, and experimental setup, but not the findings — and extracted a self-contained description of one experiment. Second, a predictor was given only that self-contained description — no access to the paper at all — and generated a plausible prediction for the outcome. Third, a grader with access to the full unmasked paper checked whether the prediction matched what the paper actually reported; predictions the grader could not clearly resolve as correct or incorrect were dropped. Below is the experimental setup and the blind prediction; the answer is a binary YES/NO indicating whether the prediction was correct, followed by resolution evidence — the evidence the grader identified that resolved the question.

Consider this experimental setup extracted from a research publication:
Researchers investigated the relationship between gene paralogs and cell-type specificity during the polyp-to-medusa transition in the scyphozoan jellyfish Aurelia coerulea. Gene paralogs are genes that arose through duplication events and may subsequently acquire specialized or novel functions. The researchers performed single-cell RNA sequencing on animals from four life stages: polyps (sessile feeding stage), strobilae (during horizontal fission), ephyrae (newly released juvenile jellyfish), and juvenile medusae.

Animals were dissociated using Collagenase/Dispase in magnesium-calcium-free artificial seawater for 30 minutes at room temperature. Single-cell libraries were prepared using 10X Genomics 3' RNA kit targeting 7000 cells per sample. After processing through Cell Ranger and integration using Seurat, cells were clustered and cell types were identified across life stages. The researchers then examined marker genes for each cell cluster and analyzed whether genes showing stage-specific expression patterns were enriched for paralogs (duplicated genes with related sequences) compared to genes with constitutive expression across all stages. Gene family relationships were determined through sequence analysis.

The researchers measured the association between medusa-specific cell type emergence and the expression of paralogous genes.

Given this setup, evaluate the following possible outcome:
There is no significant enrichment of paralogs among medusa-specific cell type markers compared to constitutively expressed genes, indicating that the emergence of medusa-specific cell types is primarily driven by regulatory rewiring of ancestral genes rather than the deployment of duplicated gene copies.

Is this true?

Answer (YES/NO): NO